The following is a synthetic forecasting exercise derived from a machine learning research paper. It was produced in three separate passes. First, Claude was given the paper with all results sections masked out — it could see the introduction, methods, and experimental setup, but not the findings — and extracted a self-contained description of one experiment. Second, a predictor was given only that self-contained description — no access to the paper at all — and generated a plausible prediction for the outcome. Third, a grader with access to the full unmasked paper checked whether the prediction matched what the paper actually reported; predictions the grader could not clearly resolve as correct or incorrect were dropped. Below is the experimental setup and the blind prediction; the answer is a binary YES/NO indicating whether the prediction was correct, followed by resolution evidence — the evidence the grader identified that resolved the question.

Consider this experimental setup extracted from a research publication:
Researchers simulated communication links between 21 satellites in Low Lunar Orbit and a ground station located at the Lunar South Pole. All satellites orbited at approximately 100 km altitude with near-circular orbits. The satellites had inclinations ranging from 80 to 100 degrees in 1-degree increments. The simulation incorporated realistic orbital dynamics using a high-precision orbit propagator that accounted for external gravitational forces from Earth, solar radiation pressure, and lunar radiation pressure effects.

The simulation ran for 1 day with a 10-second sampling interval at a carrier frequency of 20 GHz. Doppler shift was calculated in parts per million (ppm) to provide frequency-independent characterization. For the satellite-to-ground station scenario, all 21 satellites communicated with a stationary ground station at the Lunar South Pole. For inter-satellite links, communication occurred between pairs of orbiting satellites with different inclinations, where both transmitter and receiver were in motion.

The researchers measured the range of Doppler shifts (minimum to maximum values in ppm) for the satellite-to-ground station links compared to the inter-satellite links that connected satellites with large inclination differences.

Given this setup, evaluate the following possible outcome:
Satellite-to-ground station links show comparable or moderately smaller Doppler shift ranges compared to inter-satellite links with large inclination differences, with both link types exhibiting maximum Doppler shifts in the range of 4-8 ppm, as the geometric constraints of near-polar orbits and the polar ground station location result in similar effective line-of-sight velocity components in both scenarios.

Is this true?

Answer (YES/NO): NO